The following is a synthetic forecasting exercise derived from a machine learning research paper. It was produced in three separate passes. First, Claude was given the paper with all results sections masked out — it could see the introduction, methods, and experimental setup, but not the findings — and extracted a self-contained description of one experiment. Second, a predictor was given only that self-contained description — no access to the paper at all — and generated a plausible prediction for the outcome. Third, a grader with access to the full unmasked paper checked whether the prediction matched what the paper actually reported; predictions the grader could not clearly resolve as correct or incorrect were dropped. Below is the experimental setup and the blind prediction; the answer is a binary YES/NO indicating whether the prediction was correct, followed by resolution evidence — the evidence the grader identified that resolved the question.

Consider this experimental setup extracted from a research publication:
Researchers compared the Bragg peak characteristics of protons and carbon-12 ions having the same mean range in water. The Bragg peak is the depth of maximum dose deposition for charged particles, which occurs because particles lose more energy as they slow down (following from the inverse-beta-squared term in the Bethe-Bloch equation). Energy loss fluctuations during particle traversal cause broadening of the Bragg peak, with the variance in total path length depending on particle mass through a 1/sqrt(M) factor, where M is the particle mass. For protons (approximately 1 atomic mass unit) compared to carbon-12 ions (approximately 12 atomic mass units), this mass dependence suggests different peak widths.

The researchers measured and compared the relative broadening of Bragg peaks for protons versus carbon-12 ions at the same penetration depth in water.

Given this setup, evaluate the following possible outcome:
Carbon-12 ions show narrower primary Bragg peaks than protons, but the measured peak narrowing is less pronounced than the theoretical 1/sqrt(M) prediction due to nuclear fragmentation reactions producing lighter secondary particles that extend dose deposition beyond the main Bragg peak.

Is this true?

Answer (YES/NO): NO